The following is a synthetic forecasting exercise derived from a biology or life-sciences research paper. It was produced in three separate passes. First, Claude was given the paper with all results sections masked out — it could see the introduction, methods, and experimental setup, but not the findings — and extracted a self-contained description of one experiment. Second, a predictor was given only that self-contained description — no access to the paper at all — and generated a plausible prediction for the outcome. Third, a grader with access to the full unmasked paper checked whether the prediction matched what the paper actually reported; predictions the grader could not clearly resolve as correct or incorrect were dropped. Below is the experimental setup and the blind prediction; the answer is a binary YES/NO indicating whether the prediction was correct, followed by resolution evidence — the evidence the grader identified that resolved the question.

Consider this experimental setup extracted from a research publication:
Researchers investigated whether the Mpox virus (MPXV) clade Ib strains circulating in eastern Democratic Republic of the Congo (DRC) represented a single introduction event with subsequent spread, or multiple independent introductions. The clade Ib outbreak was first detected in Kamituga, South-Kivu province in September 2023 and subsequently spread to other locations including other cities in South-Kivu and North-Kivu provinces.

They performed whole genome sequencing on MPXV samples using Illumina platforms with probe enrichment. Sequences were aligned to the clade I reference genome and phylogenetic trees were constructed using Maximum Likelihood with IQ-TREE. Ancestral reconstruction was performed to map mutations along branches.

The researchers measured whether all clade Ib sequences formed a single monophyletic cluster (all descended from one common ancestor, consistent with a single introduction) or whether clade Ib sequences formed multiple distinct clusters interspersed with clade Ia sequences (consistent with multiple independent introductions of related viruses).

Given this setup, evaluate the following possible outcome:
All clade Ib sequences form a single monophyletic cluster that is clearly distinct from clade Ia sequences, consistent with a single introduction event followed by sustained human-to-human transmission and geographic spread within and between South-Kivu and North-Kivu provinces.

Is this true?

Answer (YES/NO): YES